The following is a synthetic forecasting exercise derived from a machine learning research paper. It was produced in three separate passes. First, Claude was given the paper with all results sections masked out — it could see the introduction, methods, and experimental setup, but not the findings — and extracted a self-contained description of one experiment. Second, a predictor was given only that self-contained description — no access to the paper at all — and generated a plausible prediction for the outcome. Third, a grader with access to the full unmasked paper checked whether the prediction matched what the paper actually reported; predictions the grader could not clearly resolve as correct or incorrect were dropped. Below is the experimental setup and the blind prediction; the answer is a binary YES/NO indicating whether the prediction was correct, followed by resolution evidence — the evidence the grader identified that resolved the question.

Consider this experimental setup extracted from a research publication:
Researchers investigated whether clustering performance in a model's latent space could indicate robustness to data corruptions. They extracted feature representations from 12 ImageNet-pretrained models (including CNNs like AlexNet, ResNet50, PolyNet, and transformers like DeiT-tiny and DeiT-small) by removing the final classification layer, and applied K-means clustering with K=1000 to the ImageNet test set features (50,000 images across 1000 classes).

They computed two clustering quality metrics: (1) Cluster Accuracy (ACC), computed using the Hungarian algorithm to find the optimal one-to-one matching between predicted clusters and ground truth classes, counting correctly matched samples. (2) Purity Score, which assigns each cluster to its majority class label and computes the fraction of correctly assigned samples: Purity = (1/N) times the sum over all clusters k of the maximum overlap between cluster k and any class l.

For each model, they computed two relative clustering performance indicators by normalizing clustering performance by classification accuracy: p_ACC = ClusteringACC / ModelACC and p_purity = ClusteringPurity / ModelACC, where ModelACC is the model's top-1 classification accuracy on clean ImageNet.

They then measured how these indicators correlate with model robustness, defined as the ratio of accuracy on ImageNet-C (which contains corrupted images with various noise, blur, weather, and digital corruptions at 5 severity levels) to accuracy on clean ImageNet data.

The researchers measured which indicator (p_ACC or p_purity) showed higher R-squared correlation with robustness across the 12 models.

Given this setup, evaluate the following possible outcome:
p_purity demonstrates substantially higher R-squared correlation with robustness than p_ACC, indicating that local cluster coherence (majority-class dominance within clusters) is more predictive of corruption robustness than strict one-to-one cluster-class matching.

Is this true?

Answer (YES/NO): NO